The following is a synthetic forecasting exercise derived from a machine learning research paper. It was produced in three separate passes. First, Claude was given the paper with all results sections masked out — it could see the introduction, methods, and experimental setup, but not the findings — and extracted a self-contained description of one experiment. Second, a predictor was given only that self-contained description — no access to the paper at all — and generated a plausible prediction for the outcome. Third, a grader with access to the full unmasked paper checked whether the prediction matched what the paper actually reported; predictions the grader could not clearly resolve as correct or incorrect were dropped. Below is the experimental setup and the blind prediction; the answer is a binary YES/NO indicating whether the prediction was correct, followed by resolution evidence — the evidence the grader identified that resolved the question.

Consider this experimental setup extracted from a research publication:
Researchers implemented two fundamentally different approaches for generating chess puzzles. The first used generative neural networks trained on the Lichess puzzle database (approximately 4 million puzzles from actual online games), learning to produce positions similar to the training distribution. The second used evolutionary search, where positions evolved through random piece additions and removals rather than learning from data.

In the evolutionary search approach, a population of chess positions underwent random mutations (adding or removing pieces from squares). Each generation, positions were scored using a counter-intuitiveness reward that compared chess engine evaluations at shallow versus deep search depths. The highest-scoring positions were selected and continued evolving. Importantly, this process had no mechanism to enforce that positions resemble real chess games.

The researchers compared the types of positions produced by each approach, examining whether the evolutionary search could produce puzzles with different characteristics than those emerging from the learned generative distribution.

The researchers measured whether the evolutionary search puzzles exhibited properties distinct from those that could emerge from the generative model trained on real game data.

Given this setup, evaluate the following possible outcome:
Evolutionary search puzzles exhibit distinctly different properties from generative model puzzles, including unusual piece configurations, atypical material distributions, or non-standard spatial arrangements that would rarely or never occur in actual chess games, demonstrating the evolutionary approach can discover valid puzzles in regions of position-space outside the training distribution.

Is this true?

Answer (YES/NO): YES